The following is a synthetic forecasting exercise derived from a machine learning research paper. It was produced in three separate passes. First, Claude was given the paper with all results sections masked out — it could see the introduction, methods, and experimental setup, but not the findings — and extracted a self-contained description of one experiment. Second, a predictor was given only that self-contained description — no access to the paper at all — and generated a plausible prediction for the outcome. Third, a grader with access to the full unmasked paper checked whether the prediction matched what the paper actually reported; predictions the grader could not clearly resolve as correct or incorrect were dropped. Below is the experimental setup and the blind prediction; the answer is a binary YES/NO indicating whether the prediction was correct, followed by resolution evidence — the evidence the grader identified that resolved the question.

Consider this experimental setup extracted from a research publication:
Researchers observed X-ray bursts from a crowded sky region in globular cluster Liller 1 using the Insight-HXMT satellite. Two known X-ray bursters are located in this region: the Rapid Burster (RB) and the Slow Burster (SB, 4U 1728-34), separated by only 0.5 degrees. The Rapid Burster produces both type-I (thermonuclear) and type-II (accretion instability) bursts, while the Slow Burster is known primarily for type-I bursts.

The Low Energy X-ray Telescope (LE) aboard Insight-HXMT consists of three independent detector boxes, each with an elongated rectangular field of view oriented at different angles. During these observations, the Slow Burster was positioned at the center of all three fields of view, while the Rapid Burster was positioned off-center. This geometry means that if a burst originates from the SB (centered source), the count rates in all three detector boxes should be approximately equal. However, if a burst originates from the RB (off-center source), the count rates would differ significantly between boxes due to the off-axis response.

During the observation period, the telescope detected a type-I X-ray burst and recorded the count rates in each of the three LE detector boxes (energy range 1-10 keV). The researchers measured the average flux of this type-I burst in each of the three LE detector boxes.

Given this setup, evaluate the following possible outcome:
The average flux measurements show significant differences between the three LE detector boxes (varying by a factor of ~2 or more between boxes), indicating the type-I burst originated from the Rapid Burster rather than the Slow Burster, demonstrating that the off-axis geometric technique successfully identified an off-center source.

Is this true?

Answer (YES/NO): NO